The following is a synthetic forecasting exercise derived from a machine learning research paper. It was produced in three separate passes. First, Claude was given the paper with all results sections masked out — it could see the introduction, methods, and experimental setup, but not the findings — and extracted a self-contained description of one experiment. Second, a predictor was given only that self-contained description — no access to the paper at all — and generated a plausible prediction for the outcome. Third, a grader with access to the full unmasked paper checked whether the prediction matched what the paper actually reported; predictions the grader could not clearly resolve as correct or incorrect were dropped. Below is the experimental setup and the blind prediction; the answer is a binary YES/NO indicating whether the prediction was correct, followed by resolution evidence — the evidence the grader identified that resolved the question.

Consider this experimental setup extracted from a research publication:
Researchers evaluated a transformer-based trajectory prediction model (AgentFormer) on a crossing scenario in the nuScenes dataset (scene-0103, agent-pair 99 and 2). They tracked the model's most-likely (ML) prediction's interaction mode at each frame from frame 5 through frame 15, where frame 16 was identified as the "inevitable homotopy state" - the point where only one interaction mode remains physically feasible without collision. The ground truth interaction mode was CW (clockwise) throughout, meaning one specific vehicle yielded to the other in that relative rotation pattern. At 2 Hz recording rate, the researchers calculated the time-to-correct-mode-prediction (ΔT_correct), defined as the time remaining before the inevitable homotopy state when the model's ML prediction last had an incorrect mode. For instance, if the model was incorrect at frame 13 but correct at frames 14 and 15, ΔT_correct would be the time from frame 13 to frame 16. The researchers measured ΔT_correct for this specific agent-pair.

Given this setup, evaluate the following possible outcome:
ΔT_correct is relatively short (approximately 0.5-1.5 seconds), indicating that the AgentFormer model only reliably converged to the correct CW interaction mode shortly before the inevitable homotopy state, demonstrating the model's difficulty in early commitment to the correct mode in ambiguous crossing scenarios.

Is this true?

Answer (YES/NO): YES